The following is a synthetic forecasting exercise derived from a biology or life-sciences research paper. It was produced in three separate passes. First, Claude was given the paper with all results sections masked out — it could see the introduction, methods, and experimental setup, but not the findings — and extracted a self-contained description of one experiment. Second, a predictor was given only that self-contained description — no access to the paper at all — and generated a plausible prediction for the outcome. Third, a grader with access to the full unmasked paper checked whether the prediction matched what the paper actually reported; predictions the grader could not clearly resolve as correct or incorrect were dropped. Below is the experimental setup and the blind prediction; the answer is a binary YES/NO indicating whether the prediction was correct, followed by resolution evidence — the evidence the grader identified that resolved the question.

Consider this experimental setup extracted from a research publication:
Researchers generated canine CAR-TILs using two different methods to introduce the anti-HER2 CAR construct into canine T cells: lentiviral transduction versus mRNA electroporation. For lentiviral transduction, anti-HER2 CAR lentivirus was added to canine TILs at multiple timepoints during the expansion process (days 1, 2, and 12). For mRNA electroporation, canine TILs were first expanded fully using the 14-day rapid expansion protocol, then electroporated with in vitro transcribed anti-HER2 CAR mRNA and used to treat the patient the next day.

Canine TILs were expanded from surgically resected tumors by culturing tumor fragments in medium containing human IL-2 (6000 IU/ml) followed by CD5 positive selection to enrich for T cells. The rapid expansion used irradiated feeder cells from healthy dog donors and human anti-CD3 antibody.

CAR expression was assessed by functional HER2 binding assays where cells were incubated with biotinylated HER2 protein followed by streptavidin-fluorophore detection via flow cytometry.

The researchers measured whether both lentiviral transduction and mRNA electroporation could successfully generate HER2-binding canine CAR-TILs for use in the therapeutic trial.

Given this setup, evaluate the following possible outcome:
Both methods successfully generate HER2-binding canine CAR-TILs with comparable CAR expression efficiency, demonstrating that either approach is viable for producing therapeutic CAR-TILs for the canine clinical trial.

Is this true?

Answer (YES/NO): NO